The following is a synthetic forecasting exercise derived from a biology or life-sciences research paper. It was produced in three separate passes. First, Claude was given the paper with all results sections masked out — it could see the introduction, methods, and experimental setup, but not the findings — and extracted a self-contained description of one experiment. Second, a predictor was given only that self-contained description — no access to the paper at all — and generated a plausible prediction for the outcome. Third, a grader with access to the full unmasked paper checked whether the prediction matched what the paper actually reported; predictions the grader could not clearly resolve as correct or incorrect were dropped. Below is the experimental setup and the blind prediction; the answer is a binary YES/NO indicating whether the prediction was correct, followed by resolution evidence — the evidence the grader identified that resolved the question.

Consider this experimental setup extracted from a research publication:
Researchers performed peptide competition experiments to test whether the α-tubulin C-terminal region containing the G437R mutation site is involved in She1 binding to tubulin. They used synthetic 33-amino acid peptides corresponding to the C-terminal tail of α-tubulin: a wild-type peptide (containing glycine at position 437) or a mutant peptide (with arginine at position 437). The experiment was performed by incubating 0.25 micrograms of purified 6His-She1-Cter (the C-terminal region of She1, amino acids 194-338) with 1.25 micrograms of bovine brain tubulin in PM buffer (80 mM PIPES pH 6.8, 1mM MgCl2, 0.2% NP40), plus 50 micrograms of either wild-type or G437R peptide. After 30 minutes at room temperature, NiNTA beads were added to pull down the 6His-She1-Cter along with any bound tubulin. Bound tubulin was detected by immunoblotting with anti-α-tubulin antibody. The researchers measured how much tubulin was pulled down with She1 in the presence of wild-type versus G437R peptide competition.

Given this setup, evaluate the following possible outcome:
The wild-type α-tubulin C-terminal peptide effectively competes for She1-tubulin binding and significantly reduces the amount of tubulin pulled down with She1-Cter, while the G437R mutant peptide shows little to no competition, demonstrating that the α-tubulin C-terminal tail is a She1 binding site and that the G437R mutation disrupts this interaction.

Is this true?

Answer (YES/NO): YES